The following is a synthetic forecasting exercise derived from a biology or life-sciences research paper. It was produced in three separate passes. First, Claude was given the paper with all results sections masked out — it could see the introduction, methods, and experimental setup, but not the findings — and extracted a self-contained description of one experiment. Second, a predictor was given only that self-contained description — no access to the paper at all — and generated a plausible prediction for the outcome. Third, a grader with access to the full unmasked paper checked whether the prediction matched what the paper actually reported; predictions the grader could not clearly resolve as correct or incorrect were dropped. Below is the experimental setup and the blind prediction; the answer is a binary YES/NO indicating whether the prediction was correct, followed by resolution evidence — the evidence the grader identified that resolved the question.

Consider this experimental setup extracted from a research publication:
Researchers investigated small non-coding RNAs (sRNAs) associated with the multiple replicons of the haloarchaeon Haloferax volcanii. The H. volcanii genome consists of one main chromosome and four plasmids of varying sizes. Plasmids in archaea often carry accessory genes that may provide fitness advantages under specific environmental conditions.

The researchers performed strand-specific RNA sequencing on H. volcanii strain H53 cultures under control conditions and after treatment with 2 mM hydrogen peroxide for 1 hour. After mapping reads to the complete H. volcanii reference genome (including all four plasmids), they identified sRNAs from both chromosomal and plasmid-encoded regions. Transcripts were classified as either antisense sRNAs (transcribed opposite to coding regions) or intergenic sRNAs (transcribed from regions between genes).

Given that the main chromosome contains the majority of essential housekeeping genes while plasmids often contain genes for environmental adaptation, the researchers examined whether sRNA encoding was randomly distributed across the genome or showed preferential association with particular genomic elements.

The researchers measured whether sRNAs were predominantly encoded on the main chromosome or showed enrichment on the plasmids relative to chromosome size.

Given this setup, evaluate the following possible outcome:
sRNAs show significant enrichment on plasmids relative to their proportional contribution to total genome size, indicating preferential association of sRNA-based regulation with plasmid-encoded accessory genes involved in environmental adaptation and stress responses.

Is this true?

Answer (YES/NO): NO